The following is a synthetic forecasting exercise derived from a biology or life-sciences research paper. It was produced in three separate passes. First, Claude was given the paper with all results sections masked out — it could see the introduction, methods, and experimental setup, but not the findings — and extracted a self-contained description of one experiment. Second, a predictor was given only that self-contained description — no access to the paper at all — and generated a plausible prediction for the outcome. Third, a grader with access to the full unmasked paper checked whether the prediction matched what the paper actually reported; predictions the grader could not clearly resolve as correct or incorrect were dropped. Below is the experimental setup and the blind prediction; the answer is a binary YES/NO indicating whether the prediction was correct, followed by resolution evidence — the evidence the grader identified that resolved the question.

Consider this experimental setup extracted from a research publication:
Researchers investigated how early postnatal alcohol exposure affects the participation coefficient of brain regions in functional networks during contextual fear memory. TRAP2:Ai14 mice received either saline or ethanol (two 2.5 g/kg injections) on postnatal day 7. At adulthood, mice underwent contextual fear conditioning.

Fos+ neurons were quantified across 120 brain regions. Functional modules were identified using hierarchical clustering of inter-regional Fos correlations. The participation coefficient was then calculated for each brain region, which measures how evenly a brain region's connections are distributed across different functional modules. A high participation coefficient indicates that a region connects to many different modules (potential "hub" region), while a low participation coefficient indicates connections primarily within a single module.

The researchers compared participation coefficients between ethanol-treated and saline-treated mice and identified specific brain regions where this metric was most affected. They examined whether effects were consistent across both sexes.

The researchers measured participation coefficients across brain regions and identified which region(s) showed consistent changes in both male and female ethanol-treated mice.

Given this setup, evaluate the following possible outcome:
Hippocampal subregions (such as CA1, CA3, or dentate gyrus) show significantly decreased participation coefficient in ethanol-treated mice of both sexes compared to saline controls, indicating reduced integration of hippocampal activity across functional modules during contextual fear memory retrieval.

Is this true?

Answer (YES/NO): NO